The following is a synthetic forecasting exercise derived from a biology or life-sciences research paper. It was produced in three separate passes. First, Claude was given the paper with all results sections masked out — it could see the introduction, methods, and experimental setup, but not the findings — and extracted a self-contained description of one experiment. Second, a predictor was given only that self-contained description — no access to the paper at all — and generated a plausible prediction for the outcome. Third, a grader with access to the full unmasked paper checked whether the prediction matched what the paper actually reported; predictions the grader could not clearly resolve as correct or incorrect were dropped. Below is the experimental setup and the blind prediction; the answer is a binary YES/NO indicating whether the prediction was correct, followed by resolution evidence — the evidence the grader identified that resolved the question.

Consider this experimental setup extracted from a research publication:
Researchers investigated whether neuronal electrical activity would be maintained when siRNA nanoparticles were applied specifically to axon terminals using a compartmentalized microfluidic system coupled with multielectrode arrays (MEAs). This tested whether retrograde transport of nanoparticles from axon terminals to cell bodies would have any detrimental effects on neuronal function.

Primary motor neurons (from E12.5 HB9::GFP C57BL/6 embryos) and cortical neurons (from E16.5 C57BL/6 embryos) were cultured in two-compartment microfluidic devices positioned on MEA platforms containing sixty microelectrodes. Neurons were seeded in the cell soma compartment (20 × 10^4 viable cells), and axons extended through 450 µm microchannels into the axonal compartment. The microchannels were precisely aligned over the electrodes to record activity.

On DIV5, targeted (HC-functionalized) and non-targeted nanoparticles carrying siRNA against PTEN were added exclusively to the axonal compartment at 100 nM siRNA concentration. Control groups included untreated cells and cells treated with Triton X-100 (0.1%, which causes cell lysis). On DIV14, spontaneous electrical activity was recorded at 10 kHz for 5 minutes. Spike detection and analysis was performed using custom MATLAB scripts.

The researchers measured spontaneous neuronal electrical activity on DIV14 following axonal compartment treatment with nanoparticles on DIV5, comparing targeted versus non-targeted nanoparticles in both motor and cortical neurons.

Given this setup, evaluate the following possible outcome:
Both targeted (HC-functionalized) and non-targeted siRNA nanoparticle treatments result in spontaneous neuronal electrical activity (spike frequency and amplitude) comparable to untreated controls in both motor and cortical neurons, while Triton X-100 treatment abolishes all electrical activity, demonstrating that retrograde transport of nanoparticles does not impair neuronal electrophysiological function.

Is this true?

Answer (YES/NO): YES